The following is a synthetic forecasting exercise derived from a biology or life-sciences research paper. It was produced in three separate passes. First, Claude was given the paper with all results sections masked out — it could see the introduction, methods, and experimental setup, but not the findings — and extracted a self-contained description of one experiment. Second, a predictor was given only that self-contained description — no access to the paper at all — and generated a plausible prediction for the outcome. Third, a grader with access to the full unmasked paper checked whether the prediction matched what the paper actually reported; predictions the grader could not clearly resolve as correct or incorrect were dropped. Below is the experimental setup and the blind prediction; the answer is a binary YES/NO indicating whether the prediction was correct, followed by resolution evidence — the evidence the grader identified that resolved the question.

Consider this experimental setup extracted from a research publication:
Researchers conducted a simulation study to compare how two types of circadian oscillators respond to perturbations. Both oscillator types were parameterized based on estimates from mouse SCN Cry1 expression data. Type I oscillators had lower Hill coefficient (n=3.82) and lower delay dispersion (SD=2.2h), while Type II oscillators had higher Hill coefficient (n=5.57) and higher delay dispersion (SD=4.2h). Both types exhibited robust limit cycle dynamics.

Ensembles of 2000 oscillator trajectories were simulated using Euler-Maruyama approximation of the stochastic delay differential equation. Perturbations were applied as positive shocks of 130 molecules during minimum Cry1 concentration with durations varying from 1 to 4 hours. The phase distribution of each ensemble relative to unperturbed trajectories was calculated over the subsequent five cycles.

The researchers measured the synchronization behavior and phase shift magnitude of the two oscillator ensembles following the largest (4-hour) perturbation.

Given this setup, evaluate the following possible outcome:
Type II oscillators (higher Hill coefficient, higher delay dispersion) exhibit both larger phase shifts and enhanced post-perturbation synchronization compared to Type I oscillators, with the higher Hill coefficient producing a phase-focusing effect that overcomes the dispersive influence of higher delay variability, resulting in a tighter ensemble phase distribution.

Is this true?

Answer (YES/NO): NO